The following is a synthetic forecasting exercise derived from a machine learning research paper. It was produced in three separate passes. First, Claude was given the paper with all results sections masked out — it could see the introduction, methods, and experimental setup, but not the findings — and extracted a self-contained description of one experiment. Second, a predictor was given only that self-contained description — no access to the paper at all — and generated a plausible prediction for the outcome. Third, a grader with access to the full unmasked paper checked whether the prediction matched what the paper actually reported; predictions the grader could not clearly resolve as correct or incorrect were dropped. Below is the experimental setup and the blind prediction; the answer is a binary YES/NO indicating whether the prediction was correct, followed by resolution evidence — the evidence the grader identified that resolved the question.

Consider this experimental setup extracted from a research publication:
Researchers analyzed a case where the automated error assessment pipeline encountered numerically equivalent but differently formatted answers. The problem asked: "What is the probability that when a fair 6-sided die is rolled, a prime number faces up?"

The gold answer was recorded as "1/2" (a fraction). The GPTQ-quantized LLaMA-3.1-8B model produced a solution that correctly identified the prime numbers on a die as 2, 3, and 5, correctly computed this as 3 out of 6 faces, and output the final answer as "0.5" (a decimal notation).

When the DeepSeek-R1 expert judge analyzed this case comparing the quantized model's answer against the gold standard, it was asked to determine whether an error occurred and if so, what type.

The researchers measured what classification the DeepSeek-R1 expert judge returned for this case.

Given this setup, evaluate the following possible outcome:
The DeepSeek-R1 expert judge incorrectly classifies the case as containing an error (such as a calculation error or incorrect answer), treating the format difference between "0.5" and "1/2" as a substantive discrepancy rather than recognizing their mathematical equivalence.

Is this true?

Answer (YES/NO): NO